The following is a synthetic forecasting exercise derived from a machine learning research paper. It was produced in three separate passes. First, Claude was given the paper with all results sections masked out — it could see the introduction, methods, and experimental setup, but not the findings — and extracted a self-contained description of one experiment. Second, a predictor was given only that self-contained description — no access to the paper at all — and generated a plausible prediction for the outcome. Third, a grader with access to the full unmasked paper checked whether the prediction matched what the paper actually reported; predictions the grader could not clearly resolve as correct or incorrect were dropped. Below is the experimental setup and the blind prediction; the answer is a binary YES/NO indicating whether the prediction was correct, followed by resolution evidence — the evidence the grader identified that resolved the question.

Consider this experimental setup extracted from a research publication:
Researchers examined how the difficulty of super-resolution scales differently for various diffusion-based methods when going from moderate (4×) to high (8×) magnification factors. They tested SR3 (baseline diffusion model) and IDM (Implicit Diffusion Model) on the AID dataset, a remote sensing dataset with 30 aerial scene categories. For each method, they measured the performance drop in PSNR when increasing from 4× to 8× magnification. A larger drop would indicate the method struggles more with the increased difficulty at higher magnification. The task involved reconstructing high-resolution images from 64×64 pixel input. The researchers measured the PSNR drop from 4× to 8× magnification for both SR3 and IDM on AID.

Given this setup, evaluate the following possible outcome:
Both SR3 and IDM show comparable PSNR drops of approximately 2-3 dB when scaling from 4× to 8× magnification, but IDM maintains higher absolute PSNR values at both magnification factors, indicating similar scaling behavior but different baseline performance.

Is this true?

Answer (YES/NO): NO